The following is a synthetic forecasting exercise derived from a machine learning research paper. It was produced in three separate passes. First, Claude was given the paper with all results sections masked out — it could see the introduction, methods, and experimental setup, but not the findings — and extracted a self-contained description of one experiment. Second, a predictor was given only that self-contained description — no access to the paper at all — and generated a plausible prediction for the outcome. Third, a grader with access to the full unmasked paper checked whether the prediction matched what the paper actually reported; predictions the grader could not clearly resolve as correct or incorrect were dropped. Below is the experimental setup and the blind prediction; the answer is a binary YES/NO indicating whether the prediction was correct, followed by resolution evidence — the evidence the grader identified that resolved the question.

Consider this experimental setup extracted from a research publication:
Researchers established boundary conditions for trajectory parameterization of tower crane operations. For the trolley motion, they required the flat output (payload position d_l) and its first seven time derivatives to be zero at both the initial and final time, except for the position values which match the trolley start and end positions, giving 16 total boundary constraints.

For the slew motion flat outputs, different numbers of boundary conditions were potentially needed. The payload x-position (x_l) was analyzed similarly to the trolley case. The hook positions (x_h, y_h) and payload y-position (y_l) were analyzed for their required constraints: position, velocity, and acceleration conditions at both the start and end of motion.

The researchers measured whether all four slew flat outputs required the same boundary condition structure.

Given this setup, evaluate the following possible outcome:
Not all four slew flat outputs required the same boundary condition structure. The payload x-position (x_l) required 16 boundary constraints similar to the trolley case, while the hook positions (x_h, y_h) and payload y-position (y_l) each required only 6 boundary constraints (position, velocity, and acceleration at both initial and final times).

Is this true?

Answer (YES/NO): YES